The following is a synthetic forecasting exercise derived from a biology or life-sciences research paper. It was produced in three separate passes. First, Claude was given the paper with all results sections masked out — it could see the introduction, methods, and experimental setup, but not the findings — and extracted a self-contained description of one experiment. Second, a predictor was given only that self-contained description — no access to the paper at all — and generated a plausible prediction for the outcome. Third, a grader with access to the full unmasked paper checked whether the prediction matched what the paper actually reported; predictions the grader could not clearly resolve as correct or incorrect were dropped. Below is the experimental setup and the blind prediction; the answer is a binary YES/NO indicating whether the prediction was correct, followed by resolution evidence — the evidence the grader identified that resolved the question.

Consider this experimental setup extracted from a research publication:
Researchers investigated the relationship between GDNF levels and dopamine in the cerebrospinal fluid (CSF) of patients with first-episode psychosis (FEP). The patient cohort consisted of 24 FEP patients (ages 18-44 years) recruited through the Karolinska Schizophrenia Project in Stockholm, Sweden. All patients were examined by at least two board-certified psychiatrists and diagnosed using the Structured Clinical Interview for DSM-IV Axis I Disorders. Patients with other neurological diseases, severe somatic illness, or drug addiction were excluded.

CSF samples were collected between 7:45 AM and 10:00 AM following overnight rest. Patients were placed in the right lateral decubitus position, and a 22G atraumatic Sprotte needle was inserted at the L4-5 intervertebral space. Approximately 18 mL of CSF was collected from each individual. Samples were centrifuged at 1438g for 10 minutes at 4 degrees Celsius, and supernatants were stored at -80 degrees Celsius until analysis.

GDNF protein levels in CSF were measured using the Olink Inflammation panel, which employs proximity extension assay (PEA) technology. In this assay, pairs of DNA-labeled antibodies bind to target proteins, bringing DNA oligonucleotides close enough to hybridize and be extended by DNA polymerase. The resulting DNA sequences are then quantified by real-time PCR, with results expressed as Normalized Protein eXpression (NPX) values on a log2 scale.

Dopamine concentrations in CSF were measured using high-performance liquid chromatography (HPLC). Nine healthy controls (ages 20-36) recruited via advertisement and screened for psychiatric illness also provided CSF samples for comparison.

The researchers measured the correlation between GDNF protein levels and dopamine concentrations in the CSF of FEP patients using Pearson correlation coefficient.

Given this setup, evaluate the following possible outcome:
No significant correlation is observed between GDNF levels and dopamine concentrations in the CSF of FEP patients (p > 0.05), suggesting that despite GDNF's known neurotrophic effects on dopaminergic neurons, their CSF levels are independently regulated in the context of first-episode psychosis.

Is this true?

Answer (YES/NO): NO